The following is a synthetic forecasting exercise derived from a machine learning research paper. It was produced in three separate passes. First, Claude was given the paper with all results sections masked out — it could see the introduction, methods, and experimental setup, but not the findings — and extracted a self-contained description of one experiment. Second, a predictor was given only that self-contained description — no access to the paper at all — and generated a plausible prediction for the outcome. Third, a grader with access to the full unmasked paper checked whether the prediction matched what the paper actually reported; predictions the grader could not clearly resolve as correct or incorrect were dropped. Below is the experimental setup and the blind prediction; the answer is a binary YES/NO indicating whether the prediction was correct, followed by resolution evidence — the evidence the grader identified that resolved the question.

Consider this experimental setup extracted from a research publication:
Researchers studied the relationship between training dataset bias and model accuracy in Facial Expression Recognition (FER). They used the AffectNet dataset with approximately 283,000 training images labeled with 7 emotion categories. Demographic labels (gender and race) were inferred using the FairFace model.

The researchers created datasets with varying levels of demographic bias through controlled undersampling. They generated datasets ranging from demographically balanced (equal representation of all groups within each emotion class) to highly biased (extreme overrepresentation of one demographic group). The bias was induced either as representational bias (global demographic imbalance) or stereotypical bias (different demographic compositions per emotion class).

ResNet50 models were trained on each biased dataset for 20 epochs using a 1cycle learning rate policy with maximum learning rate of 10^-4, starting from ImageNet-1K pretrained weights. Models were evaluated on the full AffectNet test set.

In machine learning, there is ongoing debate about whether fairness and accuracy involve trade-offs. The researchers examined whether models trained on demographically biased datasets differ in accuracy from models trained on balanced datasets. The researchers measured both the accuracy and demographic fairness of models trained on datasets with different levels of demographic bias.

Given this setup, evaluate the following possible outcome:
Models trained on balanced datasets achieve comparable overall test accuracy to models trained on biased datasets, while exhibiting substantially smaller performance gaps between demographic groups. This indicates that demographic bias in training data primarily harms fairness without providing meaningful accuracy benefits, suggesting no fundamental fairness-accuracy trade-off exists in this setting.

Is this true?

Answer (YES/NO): NO